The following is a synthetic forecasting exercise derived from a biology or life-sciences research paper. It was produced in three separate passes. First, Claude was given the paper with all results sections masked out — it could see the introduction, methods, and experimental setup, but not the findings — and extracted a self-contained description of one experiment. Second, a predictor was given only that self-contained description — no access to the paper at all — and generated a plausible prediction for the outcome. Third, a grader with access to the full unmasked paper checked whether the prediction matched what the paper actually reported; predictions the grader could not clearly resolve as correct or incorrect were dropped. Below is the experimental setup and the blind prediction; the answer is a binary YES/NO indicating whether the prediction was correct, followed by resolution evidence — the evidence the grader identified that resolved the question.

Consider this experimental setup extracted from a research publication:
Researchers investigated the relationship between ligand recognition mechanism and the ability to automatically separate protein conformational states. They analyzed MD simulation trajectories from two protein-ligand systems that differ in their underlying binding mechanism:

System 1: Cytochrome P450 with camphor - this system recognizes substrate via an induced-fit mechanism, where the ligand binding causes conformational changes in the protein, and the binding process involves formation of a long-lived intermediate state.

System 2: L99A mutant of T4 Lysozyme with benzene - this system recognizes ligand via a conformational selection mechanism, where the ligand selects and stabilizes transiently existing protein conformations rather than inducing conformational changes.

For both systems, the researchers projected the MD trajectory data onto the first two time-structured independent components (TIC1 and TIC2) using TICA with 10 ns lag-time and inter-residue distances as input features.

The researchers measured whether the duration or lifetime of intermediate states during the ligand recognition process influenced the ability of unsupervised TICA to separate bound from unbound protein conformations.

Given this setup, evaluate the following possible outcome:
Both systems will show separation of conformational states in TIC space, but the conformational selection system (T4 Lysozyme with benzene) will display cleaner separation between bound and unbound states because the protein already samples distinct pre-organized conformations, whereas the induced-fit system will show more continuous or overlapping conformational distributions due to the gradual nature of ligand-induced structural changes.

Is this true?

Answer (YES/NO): NO